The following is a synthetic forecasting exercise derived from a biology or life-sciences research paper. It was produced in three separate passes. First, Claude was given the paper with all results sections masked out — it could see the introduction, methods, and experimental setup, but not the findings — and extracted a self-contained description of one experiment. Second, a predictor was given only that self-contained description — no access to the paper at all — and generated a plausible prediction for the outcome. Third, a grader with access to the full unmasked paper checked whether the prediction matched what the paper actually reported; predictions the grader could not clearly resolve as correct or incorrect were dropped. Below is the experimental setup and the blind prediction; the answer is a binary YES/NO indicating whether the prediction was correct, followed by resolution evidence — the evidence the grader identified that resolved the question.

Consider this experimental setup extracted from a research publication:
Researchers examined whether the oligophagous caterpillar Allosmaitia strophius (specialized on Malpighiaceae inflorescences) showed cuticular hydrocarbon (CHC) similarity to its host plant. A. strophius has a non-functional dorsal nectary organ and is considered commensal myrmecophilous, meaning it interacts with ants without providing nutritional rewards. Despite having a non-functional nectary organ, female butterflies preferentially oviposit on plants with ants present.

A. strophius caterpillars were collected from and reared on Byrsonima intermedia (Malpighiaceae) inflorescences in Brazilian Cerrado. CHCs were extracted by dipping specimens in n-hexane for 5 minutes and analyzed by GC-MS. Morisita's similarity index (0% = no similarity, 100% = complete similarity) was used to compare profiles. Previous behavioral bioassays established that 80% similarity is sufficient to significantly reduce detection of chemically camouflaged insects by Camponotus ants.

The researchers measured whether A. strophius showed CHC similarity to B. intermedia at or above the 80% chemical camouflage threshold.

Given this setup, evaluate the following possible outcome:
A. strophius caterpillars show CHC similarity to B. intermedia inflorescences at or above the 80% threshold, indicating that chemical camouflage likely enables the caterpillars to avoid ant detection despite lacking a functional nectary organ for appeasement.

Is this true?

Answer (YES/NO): YES